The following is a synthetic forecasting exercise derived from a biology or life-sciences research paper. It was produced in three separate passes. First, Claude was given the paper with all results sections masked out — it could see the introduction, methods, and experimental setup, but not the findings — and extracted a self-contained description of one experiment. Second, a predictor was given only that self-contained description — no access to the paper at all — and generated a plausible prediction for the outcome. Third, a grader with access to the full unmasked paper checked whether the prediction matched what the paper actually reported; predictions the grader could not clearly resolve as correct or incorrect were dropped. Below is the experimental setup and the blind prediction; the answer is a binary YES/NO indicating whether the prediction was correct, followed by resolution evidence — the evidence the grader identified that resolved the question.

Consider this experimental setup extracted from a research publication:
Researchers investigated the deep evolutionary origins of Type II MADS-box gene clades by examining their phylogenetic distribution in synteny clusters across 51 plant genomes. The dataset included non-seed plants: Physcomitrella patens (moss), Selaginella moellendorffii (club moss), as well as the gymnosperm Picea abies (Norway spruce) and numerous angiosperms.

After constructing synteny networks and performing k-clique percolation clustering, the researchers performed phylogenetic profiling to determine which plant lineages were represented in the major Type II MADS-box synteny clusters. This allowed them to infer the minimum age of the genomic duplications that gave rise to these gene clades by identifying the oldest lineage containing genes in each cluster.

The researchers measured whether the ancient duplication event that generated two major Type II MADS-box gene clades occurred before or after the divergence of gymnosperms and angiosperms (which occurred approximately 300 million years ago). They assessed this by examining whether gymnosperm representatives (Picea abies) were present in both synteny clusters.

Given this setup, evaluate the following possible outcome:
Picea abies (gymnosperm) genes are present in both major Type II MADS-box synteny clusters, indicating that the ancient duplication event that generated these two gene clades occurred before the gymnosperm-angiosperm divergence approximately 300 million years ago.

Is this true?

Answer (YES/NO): NO